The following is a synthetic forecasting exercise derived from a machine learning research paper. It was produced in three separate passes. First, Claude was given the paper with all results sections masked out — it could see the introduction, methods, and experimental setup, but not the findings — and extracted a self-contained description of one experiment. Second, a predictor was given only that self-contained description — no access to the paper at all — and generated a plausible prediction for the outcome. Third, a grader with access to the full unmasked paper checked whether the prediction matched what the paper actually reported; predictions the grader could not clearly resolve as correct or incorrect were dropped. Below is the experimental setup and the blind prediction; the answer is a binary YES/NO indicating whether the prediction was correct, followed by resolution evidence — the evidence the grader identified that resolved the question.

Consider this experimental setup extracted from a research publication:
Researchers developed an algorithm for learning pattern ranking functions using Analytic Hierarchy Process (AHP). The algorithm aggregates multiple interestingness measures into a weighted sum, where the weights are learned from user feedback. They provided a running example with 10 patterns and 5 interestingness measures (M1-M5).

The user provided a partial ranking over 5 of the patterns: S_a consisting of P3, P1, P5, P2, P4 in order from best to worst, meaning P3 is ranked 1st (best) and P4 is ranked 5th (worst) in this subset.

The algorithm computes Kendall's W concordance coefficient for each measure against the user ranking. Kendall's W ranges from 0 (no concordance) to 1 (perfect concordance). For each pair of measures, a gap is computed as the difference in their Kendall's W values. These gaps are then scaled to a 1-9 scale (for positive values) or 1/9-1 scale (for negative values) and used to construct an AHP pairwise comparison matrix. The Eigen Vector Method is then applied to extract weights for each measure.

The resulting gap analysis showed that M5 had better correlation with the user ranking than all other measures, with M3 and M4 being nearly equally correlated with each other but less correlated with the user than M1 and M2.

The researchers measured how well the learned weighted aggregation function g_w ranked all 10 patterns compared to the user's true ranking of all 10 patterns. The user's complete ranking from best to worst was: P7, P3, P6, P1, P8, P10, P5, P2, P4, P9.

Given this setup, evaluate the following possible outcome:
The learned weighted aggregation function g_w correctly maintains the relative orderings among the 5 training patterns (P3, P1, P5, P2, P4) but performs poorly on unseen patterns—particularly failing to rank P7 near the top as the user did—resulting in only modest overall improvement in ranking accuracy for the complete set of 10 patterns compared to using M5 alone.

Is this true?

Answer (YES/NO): NO